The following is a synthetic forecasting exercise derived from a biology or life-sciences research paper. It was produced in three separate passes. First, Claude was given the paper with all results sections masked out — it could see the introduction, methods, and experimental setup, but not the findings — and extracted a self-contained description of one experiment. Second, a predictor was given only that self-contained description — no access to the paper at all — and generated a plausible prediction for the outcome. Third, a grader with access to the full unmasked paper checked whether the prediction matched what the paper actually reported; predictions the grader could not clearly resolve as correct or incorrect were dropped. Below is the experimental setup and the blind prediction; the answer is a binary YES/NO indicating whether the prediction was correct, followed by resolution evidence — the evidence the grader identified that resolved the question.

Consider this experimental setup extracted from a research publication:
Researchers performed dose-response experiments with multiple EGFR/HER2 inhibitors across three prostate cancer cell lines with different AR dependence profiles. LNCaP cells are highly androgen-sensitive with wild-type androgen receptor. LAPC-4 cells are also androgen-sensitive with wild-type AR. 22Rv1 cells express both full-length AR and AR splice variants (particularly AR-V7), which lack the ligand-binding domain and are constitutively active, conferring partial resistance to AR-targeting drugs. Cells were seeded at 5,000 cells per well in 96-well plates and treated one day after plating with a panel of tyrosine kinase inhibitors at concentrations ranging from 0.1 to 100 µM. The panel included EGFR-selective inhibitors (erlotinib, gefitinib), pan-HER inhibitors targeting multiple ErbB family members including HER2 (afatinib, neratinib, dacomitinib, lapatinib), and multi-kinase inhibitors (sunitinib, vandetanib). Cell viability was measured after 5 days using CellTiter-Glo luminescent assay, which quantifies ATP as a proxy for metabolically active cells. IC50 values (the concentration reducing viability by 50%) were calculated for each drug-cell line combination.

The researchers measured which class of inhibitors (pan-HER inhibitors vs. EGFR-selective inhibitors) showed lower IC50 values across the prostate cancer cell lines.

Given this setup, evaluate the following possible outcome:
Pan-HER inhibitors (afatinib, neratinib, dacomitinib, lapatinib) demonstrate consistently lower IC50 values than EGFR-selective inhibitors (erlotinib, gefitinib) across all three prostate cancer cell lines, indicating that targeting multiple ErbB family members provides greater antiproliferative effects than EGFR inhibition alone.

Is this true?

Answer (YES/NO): YES